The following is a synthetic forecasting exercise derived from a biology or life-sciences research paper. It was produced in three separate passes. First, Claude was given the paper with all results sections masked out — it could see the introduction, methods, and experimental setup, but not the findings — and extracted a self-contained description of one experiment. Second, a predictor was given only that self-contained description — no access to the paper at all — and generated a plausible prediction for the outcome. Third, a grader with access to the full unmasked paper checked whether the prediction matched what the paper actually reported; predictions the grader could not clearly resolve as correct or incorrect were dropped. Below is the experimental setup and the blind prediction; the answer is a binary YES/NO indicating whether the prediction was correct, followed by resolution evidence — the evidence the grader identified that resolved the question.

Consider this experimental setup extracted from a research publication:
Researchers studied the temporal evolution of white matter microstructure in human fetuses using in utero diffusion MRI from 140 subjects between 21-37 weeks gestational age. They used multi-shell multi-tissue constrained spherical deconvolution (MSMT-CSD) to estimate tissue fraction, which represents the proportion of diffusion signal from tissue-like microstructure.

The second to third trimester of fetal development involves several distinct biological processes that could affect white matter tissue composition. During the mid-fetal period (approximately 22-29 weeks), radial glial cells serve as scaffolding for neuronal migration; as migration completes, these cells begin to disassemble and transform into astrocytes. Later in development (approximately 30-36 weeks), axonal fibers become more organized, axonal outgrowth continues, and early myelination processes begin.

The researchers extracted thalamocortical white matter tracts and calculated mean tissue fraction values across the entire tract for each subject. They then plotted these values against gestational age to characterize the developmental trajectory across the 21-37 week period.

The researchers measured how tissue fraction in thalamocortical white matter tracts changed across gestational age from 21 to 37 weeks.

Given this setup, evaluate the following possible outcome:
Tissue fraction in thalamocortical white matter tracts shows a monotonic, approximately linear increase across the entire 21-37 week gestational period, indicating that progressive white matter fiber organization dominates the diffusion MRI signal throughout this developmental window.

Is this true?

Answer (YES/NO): NO